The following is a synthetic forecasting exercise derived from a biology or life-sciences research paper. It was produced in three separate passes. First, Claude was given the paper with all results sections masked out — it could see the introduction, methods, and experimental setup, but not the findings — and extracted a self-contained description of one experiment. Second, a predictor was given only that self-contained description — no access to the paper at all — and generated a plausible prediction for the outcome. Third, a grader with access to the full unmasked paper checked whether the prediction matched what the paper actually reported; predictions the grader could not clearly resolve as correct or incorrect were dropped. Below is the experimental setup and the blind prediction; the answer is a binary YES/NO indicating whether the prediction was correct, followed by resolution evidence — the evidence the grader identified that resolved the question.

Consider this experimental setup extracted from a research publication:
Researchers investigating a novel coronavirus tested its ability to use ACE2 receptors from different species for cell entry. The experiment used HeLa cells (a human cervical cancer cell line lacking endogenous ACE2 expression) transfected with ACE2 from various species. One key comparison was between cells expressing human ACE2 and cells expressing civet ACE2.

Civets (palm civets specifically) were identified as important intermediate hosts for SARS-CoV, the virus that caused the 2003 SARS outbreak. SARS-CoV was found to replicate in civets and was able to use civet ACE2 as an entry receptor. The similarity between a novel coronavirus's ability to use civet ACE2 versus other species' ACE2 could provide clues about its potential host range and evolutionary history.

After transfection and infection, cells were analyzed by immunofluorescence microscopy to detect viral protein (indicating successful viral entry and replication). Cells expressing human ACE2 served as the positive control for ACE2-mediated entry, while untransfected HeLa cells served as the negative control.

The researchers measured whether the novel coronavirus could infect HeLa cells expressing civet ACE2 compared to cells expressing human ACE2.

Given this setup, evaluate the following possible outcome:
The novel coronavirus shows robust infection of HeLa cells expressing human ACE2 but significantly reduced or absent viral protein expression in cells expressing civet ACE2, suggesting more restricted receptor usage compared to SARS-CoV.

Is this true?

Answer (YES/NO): NO